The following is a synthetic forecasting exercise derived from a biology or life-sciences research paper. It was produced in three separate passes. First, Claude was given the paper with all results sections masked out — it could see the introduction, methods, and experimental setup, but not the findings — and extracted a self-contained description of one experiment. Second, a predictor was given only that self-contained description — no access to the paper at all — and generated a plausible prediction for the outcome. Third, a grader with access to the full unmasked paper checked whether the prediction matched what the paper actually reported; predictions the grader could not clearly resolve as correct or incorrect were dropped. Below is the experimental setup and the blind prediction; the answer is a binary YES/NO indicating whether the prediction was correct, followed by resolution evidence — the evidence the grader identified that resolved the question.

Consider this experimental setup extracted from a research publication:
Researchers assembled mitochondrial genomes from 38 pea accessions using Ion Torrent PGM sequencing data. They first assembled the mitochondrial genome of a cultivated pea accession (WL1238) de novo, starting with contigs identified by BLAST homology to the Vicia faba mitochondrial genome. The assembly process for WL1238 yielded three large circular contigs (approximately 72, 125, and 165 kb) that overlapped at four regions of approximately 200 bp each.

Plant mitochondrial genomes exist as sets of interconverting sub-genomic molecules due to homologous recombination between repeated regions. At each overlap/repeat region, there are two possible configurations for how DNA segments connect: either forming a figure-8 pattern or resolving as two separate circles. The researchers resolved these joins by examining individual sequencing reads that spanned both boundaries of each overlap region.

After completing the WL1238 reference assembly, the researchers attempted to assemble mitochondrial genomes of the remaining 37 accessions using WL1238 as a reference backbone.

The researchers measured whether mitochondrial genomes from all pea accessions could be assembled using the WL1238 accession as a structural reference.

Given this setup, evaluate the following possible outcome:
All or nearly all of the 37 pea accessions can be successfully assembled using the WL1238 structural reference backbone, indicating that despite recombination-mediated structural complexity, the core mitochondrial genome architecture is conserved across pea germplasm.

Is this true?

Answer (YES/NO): NO